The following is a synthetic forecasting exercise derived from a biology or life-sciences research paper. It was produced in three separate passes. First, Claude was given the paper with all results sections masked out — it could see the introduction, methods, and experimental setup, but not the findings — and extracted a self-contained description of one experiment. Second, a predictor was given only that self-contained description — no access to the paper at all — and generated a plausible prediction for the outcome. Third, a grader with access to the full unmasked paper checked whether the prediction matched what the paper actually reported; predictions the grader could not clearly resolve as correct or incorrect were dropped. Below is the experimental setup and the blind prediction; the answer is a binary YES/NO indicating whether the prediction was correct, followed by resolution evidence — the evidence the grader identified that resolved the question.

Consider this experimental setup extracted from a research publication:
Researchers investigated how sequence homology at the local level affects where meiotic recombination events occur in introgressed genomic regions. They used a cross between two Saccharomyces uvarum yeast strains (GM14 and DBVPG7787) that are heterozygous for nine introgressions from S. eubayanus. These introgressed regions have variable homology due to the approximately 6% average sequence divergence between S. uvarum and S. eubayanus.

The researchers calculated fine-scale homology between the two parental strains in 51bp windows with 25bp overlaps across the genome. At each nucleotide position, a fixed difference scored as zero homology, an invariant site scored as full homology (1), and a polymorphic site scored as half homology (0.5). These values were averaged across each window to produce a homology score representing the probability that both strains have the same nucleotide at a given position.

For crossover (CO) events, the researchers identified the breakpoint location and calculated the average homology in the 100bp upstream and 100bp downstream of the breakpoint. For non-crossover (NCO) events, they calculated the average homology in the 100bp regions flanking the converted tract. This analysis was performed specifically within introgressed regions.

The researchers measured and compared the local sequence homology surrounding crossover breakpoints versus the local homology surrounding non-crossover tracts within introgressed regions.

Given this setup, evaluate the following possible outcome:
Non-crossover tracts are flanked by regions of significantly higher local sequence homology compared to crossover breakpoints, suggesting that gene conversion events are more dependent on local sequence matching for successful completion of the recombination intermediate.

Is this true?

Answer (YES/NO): NO